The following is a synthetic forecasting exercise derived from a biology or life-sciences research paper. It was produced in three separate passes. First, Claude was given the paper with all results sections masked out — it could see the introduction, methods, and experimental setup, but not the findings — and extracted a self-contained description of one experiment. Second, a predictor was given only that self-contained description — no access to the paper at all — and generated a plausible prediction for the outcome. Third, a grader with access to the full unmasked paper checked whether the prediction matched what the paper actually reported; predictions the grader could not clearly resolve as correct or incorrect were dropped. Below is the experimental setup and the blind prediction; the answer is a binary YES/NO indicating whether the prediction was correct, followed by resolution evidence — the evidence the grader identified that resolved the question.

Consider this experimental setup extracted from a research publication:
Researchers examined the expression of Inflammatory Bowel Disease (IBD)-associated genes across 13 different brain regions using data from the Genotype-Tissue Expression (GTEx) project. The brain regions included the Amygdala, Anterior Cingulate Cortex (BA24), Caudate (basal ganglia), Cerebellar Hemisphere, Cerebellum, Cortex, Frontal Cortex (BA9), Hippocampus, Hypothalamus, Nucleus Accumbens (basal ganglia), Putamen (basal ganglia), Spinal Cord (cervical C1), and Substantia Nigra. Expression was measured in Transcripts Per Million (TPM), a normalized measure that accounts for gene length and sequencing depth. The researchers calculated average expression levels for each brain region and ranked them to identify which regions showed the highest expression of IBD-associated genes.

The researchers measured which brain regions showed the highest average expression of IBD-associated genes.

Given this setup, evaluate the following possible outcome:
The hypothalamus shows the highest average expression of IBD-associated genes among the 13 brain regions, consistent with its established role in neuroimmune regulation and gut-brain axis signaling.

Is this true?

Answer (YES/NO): NO